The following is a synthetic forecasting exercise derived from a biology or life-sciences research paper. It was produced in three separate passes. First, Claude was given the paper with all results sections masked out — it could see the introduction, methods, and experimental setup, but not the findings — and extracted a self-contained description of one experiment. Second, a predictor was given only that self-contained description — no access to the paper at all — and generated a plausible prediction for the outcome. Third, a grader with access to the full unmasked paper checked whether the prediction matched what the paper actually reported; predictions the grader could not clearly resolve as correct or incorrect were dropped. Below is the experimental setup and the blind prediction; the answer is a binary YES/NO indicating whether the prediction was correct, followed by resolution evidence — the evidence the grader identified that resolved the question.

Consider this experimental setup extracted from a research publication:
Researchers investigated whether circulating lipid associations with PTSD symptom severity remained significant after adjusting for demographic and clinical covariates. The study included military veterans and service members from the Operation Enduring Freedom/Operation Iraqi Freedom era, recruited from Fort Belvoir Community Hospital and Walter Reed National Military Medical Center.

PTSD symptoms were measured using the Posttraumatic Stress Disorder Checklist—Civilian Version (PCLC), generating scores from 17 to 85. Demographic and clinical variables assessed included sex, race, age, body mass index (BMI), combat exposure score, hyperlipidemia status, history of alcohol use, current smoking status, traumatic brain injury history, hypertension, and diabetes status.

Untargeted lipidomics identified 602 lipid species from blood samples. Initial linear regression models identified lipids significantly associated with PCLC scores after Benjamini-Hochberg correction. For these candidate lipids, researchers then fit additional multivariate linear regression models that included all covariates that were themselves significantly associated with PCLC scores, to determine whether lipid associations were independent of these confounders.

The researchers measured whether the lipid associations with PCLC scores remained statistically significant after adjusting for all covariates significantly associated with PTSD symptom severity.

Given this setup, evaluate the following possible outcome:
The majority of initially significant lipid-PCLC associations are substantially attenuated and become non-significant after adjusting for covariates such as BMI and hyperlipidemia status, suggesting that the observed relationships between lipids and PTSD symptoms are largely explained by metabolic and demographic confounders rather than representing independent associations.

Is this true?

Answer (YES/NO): NO